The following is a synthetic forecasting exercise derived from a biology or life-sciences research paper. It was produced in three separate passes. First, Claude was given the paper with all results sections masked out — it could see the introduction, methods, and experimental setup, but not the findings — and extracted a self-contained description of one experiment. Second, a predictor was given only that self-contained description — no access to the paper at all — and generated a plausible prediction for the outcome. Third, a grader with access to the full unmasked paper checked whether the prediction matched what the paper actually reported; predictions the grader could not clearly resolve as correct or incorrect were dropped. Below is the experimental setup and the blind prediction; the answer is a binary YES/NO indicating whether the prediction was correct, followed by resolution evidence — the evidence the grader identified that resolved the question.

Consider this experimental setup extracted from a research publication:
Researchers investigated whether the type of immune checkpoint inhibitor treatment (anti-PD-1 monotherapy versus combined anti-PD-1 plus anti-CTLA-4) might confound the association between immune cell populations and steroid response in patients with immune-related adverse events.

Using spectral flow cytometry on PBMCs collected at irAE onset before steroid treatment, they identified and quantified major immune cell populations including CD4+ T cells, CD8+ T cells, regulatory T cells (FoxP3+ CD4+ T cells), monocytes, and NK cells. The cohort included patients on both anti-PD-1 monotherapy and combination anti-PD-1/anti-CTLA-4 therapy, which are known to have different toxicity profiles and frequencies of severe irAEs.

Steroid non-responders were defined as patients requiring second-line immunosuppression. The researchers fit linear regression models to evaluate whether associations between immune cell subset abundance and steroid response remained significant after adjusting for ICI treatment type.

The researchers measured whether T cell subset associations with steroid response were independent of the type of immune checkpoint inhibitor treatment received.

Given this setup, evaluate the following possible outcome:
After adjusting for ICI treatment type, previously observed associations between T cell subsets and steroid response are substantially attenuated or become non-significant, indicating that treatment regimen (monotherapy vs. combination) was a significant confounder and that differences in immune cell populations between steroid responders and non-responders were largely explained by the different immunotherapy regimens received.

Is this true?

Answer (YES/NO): NO